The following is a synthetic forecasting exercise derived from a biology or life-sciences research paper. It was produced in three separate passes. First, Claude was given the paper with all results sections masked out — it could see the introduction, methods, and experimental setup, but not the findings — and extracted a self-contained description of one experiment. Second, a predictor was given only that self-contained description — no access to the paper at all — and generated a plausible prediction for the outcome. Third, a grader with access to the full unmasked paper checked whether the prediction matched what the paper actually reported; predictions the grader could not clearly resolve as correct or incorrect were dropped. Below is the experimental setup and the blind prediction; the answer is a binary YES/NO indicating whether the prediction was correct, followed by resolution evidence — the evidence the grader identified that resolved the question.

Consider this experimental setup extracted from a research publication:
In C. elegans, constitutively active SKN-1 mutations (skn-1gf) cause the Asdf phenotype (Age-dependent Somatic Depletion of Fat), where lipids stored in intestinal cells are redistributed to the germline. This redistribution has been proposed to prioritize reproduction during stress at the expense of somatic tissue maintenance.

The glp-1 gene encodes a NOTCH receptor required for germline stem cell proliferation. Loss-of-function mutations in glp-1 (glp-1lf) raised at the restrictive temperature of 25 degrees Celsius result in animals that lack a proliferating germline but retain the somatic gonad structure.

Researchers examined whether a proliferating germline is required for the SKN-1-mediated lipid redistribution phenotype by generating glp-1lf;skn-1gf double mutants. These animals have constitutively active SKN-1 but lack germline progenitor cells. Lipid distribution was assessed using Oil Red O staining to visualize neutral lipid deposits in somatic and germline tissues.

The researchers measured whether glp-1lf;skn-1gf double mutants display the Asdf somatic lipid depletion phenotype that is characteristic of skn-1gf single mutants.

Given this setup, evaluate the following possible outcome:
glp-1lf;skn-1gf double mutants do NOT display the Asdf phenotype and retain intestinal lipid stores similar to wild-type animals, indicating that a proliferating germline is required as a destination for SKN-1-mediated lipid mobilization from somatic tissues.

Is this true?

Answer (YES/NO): YES